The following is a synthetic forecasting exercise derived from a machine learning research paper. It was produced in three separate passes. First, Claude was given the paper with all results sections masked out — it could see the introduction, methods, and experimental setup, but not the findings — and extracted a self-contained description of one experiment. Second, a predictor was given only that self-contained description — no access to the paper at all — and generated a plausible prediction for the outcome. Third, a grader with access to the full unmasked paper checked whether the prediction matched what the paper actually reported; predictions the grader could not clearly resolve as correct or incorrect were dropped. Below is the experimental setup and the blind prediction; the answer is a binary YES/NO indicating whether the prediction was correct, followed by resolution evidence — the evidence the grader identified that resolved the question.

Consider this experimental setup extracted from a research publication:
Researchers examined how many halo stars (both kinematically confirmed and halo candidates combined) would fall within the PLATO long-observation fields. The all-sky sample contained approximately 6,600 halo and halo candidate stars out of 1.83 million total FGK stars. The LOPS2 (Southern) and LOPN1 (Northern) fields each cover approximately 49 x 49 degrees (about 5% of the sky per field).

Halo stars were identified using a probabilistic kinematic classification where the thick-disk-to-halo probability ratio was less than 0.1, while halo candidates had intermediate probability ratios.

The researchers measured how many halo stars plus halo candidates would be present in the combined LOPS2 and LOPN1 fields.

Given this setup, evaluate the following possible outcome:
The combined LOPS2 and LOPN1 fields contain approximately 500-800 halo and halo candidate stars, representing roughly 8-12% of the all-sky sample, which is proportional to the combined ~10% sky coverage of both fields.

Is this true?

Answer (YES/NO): NO